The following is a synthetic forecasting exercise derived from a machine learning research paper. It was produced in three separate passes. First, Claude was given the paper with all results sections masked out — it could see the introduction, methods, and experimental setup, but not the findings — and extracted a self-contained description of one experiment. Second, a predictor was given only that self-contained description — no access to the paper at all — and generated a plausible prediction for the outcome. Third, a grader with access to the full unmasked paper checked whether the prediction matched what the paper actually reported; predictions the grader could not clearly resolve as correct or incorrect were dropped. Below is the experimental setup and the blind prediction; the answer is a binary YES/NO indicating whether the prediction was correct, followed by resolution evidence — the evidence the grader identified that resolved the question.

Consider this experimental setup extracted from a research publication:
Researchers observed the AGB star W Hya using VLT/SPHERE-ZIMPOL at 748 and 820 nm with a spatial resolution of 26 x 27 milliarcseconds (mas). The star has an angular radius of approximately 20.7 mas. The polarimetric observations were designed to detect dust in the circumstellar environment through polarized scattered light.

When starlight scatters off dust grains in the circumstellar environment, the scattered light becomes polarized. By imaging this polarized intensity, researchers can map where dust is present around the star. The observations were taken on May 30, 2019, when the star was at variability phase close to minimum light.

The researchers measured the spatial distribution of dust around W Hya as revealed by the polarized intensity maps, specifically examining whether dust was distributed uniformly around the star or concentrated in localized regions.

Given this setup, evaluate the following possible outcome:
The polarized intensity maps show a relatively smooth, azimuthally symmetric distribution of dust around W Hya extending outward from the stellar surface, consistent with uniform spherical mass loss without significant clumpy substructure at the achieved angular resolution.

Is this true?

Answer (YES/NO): NO